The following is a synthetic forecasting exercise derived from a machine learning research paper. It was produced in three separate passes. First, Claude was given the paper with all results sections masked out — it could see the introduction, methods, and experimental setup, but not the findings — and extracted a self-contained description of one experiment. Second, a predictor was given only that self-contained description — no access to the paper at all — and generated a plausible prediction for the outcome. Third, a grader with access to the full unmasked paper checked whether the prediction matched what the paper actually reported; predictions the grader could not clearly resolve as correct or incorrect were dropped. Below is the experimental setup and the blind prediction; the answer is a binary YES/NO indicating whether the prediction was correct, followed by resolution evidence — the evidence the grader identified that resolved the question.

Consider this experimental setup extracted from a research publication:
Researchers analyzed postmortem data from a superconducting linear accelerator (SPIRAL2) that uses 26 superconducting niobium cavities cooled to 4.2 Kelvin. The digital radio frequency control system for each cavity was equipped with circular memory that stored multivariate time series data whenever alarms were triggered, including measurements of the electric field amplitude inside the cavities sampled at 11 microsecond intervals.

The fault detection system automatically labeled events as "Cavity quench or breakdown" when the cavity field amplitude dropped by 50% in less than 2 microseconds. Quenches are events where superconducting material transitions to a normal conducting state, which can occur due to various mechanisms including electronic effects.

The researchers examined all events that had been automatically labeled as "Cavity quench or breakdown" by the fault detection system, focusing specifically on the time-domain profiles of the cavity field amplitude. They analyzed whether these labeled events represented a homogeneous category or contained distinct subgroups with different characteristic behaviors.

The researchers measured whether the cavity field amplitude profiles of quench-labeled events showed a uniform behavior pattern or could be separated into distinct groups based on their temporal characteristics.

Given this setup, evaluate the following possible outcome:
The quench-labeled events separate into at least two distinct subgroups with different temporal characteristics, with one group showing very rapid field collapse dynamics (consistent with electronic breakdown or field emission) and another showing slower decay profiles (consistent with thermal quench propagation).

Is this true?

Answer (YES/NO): NO